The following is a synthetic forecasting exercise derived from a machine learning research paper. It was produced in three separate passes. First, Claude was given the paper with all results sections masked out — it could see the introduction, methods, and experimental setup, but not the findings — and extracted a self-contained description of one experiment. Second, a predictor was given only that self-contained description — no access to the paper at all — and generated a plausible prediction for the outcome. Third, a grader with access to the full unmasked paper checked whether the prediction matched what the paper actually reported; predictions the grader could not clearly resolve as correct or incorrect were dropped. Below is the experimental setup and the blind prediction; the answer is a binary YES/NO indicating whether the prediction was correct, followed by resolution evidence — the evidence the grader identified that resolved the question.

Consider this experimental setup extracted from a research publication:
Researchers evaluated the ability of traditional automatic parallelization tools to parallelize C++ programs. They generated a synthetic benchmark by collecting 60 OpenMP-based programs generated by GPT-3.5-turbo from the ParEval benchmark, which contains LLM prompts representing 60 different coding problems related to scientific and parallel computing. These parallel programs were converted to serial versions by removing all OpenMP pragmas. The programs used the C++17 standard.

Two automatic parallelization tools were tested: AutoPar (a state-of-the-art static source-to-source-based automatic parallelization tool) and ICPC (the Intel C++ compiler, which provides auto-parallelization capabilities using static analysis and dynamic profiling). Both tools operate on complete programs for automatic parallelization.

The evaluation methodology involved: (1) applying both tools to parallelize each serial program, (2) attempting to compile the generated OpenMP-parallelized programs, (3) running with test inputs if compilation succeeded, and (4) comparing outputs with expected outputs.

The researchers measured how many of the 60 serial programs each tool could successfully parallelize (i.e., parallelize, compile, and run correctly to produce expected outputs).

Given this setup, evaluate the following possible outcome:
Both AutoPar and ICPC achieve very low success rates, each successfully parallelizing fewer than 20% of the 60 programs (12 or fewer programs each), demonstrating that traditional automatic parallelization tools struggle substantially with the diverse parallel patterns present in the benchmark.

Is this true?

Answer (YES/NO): YES